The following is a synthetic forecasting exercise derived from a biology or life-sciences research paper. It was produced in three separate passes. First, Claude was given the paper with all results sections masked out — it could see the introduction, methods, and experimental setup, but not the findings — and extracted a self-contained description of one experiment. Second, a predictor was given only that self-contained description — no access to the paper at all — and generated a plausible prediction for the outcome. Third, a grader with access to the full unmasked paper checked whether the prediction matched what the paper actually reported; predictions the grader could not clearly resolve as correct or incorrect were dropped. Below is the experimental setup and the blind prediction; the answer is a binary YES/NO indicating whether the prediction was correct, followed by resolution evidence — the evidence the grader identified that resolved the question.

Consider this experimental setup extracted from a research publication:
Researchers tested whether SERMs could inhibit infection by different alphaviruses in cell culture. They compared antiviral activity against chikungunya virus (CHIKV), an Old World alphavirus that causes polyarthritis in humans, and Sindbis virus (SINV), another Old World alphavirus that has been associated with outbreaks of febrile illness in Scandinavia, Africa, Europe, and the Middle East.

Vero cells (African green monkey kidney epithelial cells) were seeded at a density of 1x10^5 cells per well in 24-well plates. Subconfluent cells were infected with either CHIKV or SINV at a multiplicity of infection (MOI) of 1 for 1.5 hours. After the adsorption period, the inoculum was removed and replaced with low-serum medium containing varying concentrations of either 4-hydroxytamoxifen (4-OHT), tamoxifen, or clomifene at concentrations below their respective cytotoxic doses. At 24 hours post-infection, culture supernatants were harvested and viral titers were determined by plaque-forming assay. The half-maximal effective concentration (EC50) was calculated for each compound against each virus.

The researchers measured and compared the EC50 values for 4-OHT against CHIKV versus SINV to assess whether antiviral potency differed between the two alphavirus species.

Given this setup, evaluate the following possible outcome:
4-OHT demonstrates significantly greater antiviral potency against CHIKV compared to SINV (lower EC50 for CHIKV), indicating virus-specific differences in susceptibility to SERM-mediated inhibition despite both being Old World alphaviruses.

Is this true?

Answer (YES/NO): NO